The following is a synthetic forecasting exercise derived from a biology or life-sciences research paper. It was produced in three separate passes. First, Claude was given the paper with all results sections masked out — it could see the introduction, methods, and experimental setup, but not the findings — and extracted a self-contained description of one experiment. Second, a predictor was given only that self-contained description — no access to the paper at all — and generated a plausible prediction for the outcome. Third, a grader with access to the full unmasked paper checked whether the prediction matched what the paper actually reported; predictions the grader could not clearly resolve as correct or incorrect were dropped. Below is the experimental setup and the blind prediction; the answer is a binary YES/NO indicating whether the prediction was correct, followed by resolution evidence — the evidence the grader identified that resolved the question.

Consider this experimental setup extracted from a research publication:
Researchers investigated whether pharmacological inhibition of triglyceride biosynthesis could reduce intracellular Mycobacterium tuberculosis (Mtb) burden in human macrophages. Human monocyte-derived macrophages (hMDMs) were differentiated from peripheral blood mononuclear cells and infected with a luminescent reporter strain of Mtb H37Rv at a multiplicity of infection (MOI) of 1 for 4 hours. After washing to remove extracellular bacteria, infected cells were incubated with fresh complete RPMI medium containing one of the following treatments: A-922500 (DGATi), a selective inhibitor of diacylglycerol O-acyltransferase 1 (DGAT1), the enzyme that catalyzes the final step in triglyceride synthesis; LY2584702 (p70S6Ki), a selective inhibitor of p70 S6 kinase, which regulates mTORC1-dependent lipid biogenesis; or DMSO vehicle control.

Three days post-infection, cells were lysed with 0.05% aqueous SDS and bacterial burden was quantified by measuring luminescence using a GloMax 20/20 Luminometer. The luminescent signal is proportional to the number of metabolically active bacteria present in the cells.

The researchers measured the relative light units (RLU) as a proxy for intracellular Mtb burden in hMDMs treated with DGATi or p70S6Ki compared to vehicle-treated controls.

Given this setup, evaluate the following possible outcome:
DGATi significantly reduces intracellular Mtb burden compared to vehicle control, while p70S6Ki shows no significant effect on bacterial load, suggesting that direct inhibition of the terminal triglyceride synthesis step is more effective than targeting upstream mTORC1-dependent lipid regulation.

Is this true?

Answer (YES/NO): NO